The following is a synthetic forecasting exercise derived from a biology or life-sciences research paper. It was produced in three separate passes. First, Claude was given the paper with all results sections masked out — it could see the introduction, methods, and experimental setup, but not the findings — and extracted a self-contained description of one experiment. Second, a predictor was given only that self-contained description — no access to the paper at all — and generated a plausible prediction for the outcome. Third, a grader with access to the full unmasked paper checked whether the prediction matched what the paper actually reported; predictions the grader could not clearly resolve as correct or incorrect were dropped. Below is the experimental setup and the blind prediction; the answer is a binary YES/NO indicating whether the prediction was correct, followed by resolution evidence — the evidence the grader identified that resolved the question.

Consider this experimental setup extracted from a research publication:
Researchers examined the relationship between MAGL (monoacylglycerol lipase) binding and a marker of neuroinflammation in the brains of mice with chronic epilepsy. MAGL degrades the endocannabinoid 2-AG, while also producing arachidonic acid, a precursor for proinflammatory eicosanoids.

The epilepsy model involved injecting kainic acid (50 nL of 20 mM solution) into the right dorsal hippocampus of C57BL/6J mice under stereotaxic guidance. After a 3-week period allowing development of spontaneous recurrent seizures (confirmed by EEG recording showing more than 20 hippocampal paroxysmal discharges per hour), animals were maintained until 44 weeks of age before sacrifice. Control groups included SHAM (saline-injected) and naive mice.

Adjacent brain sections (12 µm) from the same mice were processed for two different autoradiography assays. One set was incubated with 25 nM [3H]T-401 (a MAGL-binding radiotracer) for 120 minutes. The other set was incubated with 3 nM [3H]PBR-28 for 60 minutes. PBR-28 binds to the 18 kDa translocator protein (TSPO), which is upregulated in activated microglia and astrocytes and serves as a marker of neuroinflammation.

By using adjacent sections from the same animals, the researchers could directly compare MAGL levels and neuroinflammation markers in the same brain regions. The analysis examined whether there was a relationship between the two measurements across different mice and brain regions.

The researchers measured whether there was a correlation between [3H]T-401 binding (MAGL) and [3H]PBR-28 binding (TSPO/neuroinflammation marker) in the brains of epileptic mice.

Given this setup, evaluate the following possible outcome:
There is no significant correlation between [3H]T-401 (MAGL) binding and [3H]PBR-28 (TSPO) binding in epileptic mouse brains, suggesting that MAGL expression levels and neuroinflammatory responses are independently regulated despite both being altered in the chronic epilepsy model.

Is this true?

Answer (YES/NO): NO